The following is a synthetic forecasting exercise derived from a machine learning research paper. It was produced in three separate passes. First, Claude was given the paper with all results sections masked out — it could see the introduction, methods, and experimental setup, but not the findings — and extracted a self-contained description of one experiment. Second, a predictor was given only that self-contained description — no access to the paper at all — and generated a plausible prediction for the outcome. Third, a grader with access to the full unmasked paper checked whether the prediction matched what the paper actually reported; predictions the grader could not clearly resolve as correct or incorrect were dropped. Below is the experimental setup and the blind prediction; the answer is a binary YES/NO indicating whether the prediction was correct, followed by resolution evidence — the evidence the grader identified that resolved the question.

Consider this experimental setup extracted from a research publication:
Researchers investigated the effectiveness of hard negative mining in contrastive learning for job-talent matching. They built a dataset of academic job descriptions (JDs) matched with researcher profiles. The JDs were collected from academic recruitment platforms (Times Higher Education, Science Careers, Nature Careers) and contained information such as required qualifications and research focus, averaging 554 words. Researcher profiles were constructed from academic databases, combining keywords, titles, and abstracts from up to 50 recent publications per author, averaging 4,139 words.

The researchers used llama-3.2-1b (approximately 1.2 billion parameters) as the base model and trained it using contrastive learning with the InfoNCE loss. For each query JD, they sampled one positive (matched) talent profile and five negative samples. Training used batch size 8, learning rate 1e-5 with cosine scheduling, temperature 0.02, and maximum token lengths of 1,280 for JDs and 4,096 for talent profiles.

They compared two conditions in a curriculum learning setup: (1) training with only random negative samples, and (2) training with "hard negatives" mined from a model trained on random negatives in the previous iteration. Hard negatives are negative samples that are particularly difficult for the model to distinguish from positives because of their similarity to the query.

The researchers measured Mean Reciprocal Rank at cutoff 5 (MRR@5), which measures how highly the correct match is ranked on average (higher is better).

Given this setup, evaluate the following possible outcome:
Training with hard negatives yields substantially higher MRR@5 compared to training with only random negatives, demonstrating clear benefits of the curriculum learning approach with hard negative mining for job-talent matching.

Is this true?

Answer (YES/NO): YES